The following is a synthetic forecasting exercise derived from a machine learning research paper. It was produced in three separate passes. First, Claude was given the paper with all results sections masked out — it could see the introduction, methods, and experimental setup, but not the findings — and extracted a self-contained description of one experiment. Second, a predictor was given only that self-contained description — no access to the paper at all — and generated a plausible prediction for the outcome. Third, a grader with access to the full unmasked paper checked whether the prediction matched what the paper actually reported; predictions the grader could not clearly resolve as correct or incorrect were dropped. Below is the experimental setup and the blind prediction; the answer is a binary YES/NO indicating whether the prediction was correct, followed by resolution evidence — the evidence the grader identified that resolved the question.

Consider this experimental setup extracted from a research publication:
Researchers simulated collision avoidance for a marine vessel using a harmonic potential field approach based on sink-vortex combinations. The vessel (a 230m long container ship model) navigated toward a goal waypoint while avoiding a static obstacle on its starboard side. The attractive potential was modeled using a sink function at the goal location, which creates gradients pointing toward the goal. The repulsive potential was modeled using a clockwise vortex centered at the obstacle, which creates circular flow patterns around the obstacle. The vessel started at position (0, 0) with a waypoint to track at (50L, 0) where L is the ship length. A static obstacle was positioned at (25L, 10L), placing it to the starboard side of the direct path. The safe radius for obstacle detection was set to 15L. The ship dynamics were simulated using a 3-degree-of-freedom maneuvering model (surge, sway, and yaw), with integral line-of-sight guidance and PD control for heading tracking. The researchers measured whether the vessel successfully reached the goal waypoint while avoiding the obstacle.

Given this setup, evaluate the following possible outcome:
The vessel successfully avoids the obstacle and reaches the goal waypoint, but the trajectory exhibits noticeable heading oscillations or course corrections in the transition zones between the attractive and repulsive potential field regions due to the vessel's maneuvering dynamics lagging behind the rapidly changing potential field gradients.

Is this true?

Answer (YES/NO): NO